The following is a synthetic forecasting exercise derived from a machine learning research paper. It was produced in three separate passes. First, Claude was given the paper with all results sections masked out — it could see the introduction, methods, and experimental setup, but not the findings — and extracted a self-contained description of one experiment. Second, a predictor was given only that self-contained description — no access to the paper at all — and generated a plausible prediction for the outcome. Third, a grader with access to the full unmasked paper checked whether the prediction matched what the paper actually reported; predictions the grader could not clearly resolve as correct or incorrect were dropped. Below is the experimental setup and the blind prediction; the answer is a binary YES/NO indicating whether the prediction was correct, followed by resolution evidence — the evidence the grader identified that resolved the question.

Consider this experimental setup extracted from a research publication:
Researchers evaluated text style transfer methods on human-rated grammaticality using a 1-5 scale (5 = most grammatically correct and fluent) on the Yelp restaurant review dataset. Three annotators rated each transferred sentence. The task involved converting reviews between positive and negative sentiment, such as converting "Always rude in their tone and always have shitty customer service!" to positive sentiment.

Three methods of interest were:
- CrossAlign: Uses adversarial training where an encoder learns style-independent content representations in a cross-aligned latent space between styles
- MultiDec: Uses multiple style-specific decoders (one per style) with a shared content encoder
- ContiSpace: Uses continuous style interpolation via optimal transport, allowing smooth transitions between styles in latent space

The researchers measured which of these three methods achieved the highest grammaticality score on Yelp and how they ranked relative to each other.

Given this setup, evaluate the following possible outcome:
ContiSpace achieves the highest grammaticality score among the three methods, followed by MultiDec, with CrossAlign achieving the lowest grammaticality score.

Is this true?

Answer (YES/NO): YES